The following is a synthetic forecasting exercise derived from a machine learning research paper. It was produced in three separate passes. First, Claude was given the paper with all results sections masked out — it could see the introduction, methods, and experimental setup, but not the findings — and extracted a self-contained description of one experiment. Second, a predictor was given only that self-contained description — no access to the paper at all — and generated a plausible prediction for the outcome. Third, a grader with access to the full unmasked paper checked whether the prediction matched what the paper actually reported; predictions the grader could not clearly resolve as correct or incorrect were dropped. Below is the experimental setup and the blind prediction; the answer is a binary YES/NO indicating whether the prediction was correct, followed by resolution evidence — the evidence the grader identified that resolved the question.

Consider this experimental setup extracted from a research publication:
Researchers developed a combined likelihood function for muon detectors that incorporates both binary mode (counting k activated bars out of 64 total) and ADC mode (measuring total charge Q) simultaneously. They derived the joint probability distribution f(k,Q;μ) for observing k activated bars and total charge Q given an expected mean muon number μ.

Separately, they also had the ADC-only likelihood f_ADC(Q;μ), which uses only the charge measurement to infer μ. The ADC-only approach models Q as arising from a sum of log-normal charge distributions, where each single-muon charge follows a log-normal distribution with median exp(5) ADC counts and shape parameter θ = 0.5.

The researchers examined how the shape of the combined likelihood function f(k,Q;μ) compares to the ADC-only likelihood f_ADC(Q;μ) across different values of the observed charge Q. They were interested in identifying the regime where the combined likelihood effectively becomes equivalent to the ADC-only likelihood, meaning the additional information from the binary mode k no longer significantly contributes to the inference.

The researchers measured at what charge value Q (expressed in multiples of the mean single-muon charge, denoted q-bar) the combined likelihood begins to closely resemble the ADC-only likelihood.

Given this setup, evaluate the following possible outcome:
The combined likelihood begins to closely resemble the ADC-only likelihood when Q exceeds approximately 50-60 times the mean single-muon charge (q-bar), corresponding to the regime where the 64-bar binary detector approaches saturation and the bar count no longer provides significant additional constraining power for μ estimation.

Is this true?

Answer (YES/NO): NO